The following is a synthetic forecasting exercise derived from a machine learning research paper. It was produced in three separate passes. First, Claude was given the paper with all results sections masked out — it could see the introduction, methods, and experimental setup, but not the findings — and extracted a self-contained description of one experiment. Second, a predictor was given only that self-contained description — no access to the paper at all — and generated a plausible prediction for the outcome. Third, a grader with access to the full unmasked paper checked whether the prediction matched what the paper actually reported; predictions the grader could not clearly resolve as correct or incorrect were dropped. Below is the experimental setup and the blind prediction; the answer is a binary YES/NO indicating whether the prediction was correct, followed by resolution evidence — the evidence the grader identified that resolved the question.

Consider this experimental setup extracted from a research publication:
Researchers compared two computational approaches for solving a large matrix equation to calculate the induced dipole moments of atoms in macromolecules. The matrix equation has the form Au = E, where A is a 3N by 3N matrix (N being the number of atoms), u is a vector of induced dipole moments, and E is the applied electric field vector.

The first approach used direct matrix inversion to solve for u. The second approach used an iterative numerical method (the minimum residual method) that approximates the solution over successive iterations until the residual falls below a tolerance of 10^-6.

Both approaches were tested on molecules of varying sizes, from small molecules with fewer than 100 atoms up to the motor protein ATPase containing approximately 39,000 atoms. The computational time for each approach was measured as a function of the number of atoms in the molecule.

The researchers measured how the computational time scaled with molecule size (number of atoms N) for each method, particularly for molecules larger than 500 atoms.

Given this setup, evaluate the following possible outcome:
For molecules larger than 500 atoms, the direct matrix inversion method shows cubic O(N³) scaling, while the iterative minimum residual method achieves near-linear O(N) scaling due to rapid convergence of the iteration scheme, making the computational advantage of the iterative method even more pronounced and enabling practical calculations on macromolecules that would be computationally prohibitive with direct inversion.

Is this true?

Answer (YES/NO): NO